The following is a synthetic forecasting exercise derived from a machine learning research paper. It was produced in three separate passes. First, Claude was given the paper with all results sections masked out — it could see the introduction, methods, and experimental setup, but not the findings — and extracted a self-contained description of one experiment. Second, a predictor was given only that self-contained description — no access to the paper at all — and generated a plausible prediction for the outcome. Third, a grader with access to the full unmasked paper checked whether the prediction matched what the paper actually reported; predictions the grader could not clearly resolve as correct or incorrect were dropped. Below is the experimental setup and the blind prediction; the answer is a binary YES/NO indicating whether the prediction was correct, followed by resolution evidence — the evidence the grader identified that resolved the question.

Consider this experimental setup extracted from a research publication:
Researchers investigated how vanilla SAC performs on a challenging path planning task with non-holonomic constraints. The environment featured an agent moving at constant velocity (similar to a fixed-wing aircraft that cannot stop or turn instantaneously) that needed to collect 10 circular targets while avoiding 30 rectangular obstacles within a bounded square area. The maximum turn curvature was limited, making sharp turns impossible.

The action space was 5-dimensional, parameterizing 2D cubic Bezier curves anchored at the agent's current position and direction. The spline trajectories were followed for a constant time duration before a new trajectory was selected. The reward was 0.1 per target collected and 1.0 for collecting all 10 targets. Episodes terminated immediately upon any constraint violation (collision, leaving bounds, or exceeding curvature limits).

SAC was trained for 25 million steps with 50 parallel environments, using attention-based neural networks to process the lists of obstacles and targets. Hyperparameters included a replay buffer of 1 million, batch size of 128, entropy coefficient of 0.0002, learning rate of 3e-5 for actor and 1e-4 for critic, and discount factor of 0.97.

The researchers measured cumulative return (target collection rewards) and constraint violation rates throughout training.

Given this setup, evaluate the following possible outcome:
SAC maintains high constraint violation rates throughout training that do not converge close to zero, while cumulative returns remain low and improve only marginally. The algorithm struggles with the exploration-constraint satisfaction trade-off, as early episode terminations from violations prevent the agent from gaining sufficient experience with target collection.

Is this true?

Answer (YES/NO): YES